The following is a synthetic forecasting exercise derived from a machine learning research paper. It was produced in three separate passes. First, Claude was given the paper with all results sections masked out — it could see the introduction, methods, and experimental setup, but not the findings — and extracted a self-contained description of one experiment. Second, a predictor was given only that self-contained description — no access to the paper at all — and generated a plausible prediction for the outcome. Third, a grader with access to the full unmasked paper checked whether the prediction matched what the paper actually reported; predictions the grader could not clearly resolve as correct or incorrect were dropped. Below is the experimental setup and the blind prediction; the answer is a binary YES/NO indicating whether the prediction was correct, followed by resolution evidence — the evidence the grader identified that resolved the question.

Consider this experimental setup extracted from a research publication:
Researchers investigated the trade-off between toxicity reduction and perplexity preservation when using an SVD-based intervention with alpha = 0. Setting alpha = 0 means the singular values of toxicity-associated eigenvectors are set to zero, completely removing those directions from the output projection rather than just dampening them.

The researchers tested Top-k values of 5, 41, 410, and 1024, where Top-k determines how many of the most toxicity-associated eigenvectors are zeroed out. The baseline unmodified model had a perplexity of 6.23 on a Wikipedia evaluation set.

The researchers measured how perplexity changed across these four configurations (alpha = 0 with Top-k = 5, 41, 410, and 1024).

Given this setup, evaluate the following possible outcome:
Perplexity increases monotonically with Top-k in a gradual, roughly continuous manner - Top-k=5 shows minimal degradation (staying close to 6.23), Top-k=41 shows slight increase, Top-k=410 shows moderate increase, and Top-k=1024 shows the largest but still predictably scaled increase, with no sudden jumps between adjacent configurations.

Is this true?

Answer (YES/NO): NO